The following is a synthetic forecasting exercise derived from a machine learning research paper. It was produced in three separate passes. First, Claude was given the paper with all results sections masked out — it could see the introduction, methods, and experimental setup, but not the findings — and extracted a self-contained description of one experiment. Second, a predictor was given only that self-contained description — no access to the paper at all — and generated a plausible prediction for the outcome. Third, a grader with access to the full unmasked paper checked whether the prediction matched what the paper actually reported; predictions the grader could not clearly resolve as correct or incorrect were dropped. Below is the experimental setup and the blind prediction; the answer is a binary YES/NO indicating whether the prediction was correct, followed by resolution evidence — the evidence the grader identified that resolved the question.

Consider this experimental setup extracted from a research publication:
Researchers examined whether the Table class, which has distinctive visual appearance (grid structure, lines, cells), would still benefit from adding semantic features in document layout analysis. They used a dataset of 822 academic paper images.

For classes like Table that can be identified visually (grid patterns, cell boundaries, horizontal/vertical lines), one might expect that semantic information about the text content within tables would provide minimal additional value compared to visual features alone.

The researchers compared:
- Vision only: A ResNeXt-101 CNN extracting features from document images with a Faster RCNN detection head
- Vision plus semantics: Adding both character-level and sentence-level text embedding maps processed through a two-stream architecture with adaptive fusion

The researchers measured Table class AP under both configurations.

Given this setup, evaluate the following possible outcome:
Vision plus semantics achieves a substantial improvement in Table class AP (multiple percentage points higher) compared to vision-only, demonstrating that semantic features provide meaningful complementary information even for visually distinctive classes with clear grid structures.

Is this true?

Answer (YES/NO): NO